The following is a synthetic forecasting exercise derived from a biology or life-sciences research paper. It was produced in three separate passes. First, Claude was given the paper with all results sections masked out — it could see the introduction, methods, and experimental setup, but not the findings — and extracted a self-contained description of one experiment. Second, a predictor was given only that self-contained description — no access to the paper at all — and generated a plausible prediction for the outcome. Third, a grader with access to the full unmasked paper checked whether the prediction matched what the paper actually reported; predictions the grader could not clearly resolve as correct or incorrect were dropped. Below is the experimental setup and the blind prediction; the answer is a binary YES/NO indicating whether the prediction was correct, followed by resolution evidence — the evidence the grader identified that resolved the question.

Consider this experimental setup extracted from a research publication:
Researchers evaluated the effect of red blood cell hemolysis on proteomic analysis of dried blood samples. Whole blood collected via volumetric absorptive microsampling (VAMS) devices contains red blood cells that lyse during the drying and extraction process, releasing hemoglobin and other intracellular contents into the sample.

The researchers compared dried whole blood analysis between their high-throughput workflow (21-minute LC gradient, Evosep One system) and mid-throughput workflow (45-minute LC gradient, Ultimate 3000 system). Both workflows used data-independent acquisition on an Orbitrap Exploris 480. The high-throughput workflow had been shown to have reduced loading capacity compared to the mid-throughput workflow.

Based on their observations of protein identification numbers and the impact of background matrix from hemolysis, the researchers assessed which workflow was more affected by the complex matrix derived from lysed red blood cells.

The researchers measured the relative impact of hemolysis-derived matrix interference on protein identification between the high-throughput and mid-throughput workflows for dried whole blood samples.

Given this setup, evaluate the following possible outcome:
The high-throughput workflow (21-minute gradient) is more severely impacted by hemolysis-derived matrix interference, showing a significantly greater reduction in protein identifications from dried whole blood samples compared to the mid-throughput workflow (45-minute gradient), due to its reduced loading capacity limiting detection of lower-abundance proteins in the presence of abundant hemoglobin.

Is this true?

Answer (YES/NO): YES